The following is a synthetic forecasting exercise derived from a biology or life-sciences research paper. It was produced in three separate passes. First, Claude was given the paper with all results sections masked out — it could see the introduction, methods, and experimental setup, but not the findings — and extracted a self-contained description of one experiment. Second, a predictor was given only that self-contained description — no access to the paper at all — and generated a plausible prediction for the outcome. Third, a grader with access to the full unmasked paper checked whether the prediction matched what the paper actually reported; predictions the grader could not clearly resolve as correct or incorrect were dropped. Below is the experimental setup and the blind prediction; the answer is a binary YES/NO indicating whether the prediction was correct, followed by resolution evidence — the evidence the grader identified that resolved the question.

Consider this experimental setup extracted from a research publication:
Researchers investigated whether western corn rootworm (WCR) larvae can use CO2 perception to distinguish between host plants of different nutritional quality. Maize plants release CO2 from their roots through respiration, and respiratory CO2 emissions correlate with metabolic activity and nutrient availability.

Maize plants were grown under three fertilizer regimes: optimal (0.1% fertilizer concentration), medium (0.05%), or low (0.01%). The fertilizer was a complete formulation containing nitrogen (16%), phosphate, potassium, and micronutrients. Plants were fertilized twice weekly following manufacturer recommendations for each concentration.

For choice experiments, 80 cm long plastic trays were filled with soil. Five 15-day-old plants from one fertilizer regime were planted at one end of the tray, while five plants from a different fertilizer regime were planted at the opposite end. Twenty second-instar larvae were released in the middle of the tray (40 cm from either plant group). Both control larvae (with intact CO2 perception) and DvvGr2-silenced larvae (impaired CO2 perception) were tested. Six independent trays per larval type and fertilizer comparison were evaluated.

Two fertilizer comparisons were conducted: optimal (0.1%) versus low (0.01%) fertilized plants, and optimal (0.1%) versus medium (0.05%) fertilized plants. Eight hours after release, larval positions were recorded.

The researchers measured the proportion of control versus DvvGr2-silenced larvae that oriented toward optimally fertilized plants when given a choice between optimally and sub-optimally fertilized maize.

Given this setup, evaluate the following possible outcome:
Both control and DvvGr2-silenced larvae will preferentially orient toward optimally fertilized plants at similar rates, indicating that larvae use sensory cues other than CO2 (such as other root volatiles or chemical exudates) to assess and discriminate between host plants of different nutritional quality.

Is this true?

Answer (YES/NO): NO